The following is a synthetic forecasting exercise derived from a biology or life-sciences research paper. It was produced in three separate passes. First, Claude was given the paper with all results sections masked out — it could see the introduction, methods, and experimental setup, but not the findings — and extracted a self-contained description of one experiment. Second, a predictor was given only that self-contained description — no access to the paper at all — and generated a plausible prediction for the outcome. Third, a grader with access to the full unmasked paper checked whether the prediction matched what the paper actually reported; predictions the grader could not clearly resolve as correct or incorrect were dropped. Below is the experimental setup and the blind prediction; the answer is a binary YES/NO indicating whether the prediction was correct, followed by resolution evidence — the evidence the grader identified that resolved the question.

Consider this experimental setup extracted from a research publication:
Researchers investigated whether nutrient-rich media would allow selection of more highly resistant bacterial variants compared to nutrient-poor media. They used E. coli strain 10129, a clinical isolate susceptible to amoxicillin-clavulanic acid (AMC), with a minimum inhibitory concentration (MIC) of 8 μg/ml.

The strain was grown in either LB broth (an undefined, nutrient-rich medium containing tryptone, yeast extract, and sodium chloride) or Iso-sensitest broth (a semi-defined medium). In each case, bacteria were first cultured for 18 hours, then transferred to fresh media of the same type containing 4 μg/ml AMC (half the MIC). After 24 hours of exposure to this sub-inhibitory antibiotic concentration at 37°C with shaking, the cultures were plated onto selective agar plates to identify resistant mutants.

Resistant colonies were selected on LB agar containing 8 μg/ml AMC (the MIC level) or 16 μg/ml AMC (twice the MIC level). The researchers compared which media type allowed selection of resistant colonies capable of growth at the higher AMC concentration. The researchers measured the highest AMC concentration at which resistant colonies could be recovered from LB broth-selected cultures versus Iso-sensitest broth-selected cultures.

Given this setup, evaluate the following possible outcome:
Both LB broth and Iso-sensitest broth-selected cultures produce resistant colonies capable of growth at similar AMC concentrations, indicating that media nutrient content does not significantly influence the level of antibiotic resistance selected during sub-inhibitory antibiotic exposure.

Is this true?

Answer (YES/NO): NO